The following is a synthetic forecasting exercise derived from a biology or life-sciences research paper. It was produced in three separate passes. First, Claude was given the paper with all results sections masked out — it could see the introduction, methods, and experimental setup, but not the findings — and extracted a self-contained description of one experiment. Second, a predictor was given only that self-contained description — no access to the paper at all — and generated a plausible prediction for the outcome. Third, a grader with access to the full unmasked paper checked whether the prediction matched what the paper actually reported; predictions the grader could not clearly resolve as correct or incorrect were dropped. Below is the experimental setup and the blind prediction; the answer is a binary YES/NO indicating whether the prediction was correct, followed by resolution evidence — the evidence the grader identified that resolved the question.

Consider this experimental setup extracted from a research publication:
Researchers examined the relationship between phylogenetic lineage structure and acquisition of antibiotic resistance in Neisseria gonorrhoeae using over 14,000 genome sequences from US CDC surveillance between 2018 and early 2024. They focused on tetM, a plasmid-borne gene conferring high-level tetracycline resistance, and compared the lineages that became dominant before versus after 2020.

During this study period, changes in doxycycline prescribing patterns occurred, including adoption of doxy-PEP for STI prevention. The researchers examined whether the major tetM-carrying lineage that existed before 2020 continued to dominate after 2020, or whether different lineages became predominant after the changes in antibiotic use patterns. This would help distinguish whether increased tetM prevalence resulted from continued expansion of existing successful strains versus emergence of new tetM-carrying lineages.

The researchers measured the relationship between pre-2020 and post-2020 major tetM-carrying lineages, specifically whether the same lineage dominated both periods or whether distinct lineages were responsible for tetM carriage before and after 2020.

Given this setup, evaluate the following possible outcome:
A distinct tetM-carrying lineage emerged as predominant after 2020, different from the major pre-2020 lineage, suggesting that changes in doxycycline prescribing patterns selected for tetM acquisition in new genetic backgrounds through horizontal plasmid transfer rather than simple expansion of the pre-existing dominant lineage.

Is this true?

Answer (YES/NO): NO